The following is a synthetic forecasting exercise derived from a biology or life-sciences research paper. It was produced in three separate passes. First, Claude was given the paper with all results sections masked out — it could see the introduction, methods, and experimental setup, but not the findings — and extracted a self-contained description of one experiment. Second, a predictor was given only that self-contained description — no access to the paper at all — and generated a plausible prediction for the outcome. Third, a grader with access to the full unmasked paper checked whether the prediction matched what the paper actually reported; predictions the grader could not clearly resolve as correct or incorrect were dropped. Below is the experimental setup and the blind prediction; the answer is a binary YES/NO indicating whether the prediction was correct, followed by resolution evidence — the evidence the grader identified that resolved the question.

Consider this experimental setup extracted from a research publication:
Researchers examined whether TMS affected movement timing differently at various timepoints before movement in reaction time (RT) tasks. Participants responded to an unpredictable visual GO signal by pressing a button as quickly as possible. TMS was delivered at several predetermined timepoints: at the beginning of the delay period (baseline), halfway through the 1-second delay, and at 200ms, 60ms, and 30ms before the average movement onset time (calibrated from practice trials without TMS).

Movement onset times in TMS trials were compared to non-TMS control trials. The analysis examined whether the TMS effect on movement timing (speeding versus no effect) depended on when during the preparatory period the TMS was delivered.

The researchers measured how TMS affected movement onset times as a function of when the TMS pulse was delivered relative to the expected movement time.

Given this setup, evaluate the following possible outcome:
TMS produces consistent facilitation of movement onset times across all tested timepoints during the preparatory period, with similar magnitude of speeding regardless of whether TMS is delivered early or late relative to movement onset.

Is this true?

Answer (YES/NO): NO